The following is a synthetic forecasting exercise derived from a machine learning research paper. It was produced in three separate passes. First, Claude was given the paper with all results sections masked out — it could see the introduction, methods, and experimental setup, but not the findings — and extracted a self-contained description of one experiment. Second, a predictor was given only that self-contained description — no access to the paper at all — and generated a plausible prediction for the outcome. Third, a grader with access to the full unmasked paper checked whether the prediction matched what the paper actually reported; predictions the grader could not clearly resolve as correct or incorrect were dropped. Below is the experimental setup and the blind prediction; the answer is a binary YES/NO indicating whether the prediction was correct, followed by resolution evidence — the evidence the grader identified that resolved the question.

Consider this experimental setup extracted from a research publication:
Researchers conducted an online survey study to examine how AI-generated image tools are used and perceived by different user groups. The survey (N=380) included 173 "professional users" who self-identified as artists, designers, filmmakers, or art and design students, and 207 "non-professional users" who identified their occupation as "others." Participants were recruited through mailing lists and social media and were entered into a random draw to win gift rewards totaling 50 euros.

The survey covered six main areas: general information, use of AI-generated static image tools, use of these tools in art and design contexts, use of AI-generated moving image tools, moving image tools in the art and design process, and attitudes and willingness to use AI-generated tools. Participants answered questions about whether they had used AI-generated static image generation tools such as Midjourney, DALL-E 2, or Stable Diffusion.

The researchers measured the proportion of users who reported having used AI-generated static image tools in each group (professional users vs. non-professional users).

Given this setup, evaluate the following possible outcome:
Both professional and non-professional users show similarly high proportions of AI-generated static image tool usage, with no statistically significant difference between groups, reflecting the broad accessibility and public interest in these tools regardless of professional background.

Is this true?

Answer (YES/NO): NO